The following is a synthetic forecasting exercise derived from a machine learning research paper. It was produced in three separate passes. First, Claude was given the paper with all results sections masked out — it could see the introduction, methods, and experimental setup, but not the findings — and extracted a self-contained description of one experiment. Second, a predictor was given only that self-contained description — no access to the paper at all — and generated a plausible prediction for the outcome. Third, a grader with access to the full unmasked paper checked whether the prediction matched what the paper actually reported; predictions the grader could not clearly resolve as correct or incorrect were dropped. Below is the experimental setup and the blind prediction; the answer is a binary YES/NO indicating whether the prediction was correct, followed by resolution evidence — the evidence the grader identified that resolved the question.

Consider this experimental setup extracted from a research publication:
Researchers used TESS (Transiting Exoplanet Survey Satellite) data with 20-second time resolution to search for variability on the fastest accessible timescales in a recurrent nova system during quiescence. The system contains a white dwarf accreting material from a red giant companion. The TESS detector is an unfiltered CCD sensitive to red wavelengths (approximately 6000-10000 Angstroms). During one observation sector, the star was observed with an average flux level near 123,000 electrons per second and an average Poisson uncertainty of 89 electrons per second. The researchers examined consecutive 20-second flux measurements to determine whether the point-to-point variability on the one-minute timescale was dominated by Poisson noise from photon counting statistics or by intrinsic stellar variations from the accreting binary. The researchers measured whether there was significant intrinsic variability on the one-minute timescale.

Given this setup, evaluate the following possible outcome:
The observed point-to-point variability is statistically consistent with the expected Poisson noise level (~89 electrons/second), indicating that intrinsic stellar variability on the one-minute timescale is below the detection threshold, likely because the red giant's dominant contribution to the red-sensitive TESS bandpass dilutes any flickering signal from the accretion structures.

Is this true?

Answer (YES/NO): NO